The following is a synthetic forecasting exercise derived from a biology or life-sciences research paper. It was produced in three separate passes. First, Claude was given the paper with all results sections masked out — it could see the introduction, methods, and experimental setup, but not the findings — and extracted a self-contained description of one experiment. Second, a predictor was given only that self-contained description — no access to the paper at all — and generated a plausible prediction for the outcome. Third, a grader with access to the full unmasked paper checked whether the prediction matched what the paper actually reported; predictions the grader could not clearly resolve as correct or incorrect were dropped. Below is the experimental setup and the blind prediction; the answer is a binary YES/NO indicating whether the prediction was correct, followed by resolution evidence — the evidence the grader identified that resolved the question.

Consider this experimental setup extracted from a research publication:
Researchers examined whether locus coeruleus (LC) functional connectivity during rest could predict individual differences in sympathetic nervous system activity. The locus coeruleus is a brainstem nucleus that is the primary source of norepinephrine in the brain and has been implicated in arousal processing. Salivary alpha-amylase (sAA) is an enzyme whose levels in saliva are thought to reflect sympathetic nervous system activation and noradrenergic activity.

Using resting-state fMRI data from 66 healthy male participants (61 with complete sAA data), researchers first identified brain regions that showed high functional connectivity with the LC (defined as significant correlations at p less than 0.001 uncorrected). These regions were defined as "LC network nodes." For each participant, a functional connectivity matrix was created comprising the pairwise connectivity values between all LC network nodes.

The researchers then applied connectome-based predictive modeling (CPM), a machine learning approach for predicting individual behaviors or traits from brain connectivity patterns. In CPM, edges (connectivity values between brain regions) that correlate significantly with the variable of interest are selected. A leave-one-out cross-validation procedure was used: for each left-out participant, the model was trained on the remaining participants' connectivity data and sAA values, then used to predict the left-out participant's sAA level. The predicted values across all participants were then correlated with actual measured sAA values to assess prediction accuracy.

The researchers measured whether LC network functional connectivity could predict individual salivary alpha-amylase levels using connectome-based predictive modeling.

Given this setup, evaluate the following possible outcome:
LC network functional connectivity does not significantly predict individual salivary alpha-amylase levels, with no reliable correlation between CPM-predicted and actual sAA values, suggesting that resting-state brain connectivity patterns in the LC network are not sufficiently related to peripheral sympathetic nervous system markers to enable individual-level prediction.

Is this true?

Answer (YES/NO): NO